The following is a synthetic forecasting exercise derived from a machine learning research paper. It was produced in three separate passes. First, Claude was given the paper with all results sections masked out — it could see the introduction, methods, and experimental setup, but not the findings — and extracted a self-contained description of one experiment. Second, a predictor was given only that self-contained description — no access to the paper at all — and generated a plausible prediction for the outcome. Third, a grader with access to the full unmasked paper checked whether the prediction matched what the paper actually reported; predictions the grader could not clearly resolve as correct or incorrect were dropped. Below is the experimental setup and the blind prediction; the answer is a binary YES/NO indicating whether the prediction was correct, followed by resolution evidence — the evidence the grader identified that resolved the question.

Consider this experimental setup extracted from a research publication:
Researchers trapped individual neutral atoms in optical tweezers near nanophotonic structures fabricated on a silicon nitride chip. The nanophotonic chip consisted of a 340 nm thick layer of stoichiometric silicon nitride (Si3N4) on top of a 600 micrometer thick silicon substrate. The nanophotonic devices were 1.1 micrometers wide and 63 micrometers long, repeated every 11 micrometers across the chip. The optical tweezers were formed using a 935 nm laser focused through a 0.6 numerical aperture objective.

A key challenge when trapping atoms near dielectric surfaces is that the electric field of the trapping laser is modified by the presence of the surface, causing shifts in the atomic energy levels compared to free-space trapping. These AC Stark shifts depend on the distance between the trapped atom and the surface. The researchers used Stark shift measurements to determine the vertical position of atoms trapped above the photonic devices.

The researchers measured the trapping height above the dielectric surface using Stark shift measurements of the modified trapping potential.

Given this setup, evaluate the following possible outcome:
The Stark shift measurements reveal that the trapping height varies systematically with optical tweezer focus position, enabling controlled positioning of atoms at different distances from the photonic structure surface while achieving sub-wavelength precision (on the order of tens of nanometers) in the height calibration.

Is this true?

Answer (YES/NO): NO